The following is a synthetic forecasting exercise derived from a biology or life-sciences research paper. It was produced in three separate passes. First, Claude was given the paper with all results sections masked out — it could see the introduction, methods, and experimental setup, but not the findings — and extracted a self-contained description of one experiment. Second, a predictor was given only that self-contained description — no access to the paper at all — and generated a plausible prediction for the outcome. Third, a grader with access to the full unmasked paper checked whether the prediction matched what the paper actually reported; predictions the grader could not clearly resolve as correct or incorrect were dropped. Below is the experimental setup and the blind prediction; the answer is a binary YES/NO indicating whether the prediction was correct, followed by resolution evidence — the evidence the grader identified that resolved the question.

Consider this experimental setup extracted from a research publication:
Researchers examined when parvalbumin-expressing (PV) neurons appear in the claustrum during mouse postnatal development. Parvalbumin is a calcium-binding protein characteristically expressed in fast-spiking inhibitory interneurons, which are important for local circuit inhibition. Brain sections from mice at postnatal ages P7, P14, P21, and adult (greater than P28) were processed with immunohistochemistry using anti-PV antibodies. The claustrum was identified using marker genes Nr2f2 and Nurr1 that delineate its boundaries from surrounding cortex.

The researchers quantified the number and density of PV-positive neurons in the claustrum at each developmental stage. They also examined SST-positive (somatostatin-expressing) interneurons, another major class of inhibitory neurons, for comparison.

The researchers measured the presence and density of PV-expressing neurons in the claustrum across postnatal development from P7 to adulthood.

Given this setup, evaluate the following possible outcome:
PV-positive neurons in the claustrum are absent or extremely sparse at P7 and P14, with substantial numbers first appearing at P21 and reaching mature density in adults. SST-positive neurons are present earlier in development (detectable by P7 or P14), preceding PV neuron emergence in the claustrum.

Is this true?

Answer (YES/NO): YES